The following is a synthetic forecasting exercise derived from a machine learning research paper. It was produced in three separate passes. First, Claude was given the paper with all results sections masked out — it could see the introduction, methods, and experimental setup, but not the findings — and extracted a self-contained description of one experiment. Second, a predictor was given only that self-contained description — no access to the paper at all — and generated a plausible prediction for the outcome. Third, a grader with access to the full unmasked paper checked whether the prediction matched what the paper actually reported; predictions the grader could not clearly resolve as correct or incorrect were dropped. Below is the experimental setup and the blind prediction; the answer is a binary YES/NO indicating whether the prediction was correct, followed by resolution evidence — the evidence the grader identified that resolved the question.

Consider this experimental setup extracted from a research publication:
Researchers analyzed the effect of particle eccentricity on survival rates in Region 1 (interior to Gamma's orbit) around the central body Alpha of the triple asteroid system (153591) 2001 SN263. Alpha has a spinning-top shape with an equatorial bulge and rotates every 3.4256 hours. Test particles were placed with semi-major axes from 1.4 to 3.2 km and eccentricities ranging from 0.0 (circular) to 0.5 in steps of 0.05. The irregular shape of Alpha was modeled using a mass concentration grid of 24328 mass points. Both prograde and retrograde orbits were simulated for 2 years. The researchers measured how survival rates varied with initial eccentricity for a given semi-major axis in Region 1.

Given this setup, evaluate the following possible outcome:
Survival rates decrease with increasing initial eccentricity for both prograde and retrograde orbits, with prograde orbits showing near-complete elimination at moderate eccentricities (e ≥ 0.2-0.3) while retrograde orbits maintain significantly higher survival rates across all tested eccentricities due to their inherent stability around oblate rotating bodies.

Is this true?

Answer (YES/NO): NO